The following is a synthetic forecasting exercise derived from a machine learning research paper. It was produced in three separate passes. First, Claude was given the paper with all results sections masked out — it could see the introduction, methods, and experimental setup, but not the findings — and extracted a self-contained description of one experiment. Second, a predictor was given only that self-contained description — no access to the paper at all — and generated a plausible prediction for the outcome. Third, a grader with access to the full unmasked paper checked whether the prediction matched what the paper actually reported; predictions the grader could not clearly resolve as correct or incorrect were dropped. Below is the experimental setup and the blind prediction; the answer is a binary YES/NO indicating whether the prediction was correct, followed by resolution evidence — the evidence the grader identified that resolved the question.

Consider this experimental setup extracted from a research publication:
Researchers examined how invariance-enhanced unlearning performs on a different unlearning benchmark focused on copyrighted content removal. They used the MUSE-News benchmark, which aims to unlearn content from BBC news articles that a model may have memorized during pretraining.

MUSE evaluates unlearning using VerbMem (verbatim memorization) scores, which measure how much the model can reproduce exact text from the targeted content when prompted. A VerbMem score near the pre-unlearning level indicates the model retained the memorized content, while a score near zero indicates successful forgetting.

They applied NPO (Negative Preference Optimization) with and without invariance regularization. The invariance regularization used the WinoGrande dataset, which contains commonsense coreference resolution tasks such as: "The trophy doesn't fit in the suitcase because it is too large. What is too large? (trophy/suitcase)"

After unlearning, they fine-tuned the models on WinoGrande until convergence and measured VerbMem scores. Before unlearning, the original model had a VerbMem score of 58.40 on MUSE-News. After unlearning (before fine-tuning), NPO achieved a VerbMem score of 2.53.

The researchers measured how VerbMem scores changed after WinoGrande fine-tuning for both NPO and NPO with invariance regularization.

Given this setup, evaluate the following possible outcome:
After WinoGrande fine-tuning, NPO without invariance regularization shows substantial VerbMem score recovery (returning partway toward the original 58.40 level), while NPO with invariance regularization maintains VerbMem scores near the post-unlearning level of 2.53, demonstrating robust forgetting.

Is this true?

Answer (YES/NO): NO